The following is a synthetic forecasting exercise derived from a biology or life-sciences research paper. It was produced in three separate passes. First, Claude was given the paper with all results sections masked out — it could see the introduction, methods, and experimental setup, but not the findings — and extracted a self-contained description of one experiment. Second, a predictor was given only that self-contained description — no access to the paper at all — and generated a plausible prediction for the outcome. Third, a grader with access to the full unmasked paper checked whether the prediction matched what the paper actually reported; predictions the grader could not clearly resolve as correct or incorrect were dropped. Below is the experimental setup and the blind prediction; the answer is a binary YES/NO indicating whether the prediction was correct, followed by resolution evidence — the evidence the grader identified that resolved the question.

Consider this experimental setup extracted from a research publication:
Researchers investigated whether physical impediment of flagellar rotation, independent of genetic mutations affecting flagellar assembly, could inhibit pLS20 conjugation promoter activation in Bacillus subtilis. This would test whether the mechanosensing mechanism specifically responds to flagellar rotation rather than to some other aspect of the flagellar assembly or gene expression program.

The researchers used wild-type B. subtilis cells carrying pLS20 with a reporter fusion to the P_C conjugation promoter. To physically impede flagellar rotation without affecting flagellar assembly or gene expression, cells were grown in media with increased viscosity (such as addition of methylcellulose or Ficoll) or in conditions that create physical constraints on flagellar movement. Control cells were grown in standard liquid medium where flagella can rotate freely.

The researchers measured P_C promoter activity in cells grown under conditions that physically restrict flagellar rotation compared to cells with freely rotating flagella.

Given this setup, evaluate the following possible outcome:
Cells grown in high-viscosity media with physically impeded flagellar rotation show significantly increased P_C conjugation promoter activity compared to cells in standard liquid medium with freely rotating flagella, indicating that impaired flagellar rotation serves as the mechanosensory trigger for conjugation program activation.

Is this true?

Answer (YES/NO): NO